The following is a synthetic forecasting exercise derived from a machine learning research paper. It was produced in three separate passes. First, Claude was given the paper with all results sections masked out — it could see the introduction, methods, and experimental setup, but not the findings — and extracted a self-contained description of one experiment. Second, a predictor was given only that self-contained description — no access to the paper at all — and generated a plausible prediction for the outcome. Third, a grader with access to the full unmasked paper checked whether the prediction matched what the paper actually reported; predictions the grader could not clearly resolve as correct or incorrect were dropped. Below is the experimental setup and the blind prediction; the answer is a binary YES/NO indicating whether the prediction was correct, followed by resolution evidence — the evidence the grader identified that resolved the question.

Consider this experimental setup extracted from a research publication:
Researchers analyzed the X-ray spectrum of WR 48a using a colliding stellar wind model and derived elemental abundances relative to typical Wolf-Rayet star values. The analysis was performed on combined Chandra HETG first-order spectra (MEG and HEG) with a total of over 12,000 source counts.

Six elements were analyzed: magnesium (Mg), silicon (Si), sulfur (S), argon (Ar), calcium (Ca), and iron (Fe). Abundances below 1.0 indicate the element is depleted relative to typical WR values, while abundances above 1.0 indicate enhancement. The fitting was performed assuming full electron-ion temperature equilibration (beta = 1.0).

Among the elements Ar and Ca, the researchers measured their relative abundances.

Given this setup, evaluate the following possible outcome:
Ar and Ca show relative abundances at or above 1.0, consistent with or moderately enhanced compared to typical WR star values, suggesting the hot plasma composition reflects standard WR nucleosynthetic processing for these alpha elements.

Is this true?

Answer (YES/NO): NO